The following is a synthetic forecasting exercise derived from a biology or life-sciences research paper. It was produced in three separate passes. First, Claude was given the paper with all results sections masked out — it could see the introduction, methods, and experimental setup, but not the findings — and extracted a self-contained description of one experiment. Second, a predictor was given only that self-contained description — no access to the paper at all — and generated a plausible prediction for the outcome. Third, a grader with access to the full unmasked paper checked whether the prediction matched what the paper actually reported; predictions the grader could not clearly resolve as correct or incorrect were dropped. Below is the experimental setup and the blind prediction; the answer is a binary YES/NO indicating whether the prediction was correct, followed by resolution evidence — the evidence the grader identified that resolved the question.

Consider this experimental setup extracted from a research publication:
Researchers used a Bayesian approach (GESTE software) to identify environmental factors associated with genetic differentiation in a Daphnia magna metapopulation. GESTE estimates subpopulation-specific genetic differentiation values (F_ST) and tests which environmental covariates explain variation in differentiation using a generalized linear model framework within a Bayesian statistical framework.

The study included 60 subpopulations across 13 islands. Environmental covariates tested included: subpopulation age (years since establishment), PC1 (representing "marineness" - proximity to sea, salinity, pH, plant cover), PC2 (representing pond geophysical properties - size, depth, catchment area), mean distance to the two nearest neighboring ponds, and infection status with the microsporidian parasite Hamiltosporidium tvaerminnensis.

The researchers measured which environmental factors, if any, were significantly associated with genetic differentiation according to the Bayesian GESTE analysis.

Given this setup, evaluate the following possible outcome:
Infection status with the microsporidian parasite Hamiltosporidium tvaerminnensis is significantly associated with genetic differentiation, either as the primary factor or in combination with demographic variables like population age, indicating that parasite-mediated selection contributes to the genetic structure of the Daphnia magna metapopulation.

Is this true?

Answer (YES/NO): NO